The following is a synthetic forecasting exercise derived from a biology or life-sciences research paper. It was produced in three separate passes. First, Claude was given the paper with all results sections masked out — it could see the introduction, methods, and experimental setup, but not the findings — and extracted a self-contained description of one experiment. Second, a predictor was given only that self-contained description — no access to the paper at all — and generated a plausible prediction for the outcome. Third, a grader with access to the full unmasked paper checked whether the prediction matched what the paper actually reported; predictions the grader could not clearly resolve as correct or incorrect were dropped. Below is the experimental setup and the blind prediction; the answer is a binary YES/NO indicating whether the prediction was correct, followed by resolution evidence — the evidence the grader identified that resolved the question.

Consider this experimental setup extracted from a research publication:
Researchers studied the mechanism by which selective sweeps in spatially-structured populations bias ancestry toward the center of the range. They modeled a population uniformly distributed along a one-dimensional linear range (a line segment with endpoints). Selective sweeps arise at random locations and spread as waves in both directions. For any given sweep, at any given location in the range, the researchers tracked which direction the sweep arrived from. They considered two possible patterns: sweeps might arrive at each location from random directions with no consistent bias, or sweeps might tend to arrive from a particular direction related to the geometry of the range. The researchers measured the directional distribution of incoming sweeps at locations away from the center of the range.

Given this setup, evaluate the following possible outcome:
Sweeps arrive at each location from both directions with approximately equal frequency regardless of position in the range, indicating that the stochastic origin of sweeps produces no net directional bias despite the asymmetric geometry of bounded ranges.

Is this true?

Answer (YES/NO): NO